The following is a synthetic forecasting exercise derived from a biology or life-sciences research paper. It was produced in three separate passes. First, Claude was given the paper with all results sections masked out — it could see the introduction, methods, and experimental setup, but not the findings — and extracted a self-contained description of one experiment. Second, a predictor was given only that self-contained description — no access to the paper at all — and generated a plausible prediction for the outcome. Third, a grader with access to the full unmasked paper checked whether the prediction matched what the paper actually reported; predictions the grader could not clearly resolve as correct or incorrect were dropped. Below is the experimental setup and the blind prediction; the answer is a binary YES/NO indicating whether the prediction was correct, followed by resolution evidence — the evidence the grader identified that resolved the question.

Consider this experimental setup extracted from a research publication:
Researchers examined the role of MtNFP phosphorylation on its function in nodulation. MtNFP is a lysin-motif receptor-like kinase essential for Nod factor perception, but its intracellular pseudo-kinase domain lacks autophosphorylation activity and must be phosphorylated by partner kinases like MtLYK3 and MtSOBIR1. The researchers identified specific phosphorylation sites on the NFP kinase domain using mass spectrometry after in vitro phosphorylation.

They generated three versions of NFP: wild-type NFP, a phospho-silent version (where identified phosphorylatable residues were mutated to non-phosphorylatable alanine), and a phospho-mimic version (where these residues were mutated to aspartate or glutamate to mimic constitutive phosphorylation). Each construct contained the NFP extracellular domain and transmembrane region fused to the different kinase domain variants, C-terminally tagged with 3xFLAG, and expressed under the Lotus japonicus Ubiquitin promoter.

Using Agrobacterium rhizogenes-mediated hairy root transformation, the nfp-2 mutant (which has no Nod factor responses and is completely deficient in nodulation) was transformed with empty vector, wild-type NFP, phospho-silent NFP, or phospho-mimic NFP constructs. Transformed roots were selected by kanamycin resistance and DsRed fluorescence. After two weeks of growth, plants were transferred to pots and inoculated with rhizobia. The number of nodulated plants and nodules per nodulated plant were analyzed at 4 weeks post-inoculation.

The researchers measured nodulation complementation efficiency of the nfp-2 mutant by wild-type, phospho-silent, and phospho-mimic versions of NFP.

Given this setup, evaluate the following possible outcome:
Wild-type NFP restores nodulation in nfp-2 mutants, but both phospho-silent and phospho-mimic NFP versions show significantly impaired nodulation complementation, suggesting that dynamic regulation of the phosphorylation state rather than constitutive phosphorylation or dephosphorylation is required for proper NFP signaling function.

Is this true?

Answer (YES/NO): NO